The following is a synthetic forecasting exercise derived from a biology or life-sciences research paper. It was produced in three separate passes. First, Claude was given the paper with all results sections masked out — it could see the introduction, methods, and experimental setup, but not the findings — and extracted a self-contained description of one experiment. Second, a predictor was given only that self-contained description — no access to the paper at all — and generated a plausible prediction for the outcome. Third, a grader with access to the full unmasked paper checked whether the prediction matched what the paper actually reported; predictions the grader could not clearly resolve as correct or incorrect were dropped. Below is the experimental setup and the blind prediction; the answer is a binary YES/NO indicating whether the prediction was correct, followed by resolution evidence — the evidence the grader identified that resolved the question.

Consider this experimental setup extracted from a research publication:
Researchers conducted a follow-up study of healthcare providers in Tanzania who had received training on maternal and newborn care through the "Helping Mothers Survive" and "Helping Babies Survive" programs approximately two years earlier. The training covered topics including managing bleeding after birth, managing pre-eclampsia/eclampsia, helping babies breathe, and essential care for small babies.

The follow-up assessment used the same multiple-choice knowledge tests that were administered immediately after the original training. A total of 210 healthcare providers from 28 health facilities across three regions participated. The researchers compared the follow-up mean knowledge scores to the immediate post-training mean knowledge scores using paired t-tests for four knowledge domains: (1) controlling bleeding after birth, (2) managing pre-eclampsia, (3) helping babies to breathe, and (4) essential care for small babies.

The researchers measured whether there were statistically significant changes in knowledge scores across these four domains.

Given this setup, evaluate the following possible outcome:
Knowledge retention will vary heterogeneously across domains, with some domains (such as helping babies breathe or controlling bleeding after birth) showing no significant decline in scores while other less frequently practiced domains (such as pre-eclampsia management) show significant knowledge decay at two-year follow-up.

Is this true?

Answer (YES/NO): NO